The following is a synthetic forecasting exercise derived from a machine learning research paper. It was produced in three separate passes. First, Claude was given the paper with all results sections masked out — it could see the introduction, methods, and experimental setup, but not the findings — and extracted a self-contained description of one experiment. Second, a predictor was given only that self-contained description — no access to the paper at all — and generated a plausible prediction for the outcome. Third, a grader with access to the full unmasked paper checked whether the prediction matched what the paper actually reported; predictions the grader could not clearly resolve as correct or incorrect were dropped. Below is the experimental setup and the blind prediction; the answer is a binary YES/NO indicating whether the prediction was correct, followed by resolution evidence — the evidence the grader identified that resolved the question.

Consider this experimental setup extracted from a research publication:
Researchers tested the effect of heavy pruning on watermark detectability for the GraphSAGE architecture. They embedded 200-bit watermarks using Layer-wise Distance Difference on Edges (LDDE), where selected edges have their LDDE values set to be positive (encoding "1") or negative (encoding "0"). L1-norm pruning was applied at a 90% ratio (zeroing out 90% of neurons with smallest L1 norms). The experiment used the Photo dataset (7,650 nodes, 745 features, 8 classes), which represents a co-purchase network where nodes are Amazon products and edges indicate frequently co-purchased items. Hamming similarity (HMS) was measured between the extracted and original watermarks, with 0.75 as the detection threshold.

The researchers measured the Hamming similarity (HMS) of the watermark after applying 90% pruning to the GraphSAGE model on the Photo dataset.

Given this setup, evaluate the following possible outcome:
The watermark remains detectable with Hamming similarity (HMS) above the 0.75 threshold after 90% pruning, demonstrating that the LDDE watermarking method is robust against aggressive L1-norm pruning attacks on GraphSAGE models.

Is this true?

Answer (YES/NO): YES